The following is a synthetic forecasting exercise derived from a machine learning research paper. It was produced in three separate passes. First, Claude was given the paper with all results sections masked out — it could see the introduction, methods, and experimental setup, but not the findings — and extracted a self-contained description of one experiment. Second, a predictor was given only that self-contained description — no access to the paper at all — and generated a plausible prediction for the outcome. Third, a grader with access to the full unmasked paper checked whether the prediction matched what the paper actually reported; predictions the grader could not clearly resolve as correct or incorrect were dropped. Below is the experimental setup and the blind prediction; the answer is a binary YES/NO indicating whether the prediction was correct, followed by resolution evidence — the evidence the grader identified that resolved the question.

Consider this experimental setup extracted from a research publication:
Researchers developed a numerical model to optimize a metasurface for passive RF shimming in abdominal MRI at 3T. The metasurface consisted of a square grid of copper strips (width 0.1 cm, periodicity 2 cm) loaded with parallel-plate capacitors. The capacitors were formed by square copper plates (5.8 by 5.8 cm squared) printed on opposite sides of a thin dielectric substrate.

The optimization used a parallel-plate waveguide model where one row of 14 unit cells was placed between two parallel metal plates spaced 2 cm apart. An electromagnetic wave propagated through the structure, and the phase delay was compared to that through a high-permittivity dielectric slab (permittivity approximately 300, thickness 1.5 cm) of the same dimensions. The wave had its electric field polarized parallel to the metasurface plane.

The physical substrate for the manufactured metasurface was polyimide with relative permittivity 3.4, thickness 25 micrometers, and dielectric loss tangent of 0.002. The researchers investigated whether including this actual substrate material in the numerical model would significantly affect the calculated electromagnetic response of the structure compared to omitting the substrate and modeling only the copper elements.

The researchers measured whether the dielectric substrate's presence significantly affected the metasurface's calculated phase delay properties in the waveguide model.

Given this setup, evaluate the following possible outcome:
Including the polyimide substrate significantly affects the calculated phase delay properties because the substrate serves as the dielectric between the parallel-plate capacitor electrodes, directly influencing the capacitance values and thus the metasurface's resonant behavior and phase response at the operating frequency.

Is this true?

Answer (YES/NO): NO